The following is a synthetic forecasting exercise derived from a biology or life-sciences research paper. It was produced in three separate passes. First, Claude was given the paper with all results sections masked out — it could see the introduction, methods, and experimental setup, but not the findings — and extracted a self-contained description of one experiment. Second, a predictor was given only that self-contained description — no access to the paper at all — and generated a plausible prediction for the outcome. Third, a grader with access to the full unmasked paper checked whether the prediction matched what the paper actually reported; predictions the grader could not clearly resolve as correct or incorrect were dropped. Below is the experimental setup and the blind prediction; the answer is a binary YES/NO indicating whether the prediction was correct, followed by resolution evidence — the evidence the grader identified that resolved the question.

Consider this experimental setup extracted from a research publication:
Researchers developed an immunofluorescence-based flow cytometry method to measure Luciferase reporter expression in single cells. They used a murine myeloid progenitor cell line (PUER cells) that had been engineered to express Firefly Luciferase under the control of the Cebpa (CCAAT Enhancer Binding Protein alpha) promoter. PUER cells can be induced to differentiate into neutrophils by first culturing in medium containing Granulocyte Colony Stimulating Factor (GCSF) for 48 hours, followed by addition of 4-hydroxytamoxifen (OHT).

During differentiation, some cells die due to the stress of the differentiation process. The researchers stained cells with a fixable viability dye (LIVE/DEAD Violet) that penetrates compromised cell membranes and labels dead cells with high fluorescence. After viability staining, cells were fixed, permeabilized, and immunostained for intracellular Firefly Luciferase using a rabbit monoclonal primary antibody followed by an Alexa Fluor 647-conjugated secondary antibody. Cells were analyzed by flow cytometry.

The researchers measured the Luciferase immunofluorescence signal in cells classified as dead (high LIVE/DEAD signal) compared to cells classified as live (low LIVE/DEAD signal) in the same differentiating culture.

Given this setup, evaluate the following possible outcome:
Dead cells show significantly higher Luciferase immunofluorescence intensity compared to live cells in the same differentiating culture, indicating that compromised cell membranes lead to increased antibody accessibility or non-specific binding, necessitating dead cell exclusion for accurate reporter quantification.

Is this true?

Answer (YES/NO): NO